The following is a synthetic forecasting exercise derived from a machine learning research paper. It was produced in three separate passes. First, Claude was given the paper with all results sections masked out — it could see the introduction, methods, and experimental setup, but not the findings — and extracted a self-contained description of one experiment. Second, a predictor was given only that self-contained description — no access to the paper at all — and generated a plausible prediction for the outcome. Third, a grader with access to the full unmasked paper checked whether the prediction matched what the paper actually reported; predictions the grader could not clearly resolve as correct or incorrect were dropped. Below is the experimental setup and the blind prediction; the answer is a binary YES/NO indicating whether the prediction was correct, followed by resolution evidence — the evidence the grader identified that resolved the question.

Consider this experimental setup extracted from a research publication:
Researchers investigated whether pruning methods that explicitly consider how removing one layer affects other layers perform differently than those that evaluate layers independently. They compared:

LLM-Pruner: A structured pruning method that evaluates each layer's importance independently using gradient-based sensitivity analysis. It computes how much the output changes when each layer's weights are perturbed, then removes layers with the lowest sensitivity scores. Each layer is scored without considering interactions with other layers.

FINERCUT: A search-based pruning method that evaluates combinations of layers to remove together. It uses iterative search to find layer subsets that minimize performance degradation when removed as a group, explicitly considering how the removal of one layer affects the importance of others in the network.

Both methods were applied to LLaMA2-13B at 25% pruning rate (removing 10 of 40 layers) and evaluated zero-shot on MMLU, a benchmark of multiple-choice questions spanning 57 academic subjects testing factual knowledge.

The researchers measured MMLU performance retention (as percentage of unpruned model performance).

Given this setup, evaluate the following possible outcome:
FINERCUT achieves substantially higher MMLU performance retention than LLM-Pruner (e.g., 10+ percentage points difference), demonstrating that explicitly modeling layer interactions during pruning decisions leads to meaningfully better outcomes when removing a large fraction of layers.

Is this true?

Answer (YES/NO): YES